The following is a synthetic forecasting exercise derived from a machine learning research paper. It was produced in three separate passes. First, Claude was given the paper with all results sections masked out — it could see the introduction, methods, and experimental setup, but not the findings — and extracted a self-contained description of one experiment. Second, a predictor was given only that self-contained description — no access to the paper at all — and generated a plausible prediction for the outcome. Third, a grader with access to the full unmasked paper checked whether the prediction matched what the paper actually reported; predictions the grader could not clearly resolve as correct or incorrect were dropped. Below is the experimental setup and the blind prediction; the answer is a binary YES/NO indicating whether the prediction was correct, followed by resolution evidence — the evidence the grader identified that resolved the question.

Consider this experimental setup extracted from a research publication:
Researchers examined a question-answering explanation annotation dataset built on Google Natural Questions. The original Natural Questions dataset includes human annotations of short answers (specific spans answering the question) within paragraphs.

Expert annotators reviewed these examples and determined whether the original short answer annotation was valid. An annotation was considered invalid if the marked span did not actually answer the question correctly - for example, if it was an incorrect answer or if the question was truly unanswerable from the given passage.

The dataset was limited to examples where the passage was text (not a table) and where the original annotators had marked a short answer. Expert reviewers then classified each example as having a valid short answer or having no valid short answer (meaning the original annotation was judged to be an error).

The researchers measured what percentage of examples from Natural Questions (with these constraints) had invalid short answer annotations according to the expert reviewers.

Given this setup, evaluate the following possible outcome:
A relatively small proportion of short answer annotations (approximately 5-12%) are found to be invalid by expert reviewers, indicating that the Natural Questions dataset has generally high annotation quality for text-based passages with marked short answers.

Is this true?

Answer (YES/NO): YES